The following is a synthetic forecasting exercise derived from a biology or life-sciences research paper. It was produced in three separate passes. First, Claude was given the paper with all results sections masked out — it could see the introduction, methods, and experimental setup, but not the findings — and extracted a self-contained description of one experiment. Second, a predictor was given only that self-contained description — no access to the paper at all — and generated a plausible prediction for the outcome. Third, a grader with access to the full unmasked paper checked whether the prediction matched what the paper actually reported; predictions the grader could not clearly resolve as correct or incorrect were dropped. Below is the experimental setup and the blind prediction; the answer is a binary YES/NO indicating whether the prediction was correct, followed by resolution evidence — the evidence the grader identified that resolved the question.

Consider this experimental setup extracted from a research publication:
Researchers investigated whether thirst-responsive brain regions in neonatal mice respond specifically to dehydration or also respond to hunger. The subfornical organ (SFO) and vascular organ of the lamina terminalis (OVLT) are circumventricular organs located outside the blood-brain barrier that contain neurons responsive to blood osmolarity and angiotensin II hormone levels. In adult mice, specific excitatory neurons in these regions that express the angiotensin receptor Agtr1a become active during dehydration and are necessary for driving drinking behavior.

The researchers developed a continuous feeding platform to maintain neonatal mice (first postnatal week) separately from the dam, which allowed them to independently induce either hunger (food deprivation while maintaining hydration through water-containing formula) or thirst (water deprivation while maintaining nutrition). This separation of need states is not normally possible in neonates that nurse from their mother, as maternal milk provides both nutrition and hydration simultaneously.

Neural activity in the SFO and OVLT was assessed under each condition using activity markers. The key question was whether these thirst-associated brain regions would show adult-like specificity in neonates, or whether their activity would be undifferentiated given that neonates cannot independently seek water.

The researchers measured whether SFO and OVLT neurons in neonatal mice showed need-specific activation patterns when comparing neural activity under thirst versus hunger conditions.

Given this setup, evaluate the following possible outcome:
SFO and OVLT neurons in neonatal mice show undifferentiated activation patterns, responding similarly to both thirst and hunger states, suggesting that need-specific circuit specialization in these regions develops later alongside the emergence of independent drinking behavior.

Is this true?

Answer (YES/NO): NO